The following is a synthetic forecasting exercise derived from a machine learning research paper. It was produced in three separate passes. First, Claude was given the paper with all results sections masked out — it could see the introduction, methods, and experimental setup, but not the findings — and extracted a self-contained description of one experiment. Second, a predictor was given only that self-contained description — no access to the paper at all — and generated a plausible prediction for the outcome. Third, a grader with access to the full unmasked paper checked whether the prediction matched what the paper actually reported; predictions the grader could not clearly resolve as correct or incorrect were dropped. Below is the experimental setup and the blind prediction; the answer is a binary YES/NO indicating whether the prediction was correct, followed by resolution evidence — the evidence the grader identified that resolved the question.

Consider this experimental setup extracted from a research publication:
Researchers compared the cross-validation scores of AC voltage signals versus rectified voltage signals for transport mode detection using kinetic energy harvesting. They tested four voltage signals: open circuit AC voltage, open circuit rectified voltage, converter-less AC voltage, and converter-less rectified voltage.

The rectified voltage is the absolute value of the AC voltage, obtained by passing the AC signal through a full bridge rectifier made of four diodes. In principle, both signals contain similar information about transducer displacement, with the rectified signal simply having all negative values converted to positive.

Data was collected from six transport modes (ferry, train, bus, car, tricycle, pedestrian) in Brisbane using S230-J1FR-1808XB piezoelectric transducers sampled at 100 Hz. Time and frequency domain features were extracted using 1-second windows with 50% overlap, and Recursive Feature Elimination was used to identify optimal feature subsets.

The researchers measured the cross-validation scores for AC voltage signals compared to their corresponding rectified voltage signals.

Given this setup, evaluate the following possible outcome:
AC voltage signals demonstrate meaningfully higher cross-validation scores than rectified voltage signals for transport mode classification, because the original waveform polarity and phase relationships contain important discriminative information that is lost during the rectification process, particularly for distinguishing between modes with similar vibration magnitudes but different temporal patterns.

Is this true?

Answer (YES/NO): YES